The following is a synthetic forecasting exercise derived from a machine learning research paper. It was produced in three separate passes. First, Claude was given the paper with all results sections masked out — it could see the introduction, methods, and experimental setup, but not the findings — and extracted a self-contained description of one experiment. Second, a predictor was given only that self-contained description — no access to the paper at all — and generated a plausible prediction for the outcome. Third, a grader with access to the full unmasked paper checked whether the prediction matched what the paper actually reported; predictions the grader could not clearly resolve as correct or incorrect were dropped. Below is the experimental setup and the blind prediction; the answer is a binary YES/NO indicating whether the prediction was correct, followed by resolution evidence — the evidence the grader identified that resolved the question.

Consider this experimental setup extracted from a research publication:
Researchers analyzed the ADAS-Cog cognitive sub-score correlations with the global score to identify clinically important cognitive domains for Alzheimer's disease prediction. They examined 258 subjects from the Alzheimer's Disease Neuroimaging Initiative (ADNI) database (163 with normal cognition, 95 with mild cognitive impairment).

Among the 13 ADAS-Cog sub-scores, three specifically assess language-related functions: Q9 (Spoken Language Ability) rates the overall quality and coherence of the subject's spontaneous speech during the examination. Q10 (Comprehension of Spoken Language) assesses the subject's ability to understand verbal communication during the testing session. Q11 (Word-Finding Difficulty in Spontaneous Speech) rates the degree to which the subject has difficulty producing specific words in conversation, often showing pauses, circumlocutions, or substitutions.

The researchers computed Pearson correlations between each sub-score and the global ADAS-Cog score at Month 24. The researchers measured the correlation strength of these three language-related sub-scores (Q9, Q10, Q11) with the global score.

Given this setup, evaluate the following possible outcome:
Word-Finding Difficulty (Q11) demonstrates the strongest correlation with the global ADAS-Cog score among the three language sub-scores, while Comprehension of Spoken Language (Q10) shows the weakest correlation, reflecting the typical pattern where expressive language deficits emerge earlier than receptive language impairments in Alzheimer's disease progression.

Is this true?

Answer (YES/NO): YES